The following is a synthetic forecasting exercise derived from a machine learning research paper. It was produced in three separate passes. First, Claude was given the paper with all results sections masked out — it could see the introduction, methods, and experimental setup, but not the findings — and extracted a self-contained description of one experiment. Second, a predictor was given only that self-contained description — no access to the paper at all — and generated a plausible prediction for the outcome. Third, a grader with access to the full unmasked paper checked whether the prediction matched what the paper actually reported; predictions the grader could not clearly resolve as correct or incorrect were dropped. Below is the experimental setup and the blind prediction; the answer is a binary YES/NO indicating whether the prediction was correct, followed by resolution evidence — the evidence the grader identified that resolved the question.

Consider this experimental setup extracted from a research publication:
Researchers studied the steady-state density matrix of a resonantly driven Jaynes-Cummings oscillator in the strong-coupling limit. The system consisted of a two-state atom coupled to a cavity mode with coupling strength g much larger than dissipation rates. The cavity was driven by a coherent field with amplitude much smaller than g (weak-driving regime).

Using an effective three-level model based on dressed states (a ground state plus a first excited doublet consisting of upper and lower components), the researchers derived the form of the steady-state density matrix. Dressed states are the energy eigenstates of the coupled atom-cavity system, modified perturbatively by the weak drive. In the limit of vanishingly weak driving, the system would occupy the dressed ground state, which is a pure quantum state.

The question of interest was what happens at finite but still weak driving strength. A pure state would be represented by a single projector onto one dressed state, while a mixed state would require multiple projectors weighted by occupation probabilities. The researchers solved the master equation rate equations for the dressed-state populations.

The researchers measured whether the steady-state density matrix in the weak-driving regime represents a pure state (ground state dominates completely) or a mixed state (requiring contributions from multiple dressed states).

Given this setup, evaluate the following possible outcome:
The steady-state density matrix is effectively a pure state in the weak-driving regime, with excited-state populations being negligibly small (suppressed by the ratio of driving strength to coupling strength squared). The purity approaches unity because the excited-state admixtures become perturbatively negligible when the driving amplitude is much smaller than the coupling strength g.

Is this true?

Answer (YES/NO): NO